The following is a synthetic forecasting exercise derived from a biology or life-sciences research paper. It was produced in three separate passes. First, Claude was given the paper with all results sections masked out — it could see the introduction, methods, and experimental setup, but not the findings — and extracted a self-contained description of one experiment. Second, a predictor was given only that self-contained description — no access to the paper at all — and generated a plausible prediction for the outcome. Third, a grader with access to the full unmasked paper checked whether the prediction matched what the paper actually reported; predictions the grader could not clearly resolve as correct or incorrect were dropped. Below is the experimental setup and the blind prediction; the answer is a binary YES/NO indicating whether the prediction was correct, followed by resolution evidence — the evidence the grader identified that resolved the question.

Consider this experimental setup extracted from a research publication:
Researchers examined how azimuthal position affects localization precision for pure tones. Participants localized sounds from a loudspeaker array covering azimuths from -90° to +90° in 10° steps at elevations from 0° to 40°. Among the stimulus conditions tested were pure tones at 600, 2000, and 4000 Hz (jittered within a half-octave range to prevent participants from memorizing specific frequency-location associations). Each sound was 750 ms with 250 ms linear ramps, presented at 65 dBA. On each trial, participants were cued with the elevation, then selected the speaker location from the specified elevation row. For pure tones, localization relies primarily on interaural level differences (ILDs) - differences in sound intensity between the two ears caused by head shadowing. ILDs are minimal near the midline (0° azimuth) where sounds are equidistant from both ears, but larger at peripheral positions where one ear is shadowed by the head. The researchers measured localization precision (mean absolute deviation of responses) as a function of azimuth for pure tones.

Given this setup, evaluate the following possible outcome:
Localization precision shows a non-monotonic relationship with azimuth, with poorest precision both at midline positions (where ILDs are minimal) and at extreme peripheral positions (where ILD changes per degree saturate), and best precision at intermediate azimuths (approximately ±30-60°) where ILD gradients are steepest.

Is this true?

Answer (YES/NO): NO